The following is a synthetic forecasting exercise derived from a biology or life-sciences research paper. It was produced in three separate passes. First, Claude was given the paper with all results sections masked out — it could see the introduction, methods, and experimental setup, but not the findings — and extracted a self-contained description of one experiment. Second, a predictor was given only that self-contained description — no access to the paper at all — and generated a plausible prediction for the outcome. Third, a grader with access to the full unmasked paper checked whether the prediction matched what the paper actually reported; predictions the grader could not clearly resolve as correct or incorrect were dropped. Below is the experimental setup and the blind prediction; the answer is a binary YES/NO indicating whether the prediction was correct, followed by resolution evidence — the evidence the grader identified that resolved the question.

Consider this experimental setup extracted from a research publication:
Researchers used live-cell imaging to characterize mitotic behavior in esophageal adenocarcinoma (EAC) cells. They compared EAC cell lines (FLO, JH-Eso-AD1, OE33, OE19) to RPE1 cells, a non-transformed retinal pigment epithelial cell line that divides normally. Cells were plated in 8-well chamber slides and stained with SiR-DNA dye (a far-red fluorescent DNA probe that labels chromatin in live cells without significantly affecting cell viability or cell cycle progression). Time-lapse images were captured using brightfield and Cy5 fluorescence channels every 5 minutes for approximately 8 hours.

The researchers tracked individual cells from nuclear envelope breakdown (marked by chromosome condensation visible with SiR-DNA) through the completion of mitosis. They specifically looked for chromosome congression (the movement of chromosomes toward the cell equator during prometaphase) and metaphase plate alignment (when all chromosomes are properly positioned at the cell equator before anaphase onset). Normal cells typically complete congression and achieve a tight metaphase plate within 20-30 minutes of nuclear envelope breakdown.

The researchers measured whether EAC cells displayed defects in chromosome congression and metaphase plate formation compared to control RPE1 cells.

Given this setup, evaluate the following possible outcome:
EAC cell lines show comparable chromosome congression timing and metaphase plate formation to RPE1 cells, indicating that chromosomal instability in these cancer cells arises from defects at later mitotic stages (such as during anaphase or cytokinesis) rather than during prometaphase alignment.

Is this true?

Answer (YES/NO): NO